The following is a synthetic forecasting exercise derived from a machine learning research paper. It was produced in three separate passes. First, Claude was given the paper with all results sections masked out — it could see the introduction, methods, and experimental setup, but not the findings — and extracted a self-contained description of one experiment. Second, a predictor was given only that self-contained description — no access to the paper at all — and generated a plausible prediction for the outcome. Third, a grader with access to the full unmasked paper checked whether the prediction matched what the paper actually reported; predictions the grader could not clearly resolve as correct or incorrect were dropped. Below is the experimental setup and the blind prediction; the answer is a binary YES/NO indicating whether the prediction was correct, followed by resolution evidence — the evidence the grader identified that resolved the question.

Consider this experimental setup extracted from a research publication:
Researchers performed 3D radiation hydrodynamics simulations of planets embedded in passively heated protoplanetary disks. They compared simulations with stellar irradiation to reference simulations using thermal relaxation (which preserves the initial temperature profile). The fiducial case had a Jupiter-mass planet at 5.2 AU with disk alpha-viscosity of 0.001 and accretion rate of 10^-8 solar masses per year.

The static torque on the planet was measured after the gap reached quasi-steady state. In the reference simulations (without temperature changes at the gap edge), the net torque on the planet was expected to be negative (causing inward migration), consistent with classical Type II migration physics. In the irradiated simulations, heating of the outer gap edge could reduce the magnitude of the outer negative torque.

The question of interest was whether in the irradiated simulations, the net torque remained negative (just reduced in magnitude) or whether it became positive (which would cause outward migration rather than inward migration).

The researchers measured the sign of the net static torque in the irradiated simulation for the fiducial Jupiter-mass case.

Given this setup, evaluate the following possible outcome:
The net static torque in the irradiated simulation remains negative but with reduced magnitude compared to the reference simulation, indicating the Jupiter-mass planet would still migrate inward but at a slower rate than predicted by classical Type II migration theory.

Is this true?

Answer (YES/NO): NO